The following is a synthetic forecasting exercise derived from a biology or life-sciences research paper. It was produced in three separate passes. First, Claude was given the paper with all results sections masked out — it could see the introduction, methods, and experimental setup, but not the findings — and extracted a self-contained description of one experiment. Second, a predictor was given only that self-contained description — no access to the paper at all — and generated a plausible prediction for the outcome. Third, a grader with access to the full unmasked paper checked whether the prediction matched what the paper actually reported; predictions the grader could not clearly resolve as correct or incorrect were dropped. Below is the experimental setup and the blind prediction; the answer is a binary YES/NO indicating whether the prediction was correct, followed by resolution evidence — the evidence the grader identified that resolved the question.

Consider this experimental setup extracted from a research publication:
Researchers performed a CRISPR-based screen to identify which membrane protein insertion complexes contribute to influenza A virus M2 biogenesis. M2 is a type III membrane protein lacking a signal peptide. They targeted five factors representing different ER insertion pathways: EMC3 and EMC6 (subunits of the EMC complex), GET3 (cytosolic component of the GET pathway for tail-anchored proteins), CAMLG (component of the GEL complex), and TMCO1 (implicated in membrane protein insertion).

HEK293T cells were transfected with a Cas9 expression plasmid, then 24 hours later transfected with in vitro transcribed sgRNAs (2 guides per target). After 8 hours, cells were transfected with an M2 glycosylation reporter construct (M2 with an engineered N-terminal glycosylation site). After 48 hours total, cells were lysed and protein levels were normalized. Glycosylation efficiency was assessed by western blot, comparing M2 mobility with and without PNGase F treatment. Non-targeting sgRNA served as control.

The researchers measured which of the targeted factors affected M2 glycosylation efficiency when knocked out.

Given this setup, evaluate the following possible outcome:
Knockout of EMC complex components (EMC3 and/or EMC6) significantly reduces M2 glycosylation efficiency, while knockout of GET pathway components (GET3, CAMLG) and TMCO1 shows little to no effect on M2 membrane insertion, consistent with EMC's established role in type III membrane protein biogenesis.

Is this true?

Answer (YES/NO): NO